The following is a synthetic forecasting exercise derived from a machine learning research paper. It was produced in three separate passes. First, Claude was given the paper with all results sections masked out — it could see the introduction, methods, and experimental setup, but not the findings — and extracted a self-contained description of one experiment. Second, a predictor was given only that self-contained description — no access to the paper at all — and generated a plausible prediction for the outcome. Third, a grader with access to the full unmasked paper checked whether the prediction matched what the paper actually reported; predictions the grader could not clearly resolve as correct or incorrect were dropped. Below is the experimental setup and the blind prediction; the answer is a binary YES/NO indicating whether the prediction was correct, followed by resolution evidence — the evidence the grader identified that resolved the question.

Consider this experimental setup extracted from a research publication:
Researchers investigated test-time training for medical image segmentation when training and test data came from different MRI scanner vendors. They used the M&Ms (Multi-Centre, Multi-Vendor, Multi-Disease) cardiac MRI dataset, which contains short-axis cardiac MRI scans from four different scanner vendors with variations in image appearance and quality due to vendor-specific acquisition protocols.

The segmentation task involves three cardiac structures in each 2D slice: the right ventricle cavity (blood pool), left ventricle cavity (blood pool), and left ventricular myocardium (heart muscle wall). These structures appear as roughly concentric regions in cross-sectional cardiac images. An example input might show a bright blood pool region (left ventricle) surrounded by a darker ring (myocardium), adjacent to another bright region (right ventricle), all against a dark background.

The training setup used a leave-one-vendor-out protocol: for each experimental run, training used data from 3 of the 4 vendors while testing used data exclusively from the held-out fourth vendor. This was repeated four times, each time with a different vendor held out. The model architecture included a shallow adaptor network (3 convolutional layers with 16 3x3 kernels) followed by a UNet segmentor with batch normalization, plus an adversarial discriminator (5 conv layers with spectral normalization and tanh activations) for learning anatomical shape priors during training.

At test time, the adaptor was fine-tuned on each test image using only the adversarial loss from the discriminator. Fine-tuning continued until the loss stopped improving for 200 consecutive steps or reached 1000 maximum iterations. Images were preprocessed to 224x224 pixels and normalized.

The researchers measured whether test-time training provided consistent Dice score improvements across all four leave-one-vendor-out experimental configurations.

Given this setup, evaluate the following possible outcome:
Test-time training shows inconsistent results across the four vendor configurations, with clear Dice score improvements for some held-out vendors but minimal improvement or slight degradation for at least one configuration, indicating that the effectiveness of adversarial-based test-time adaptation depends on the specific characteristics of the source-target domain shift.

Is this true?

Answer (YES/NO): NO